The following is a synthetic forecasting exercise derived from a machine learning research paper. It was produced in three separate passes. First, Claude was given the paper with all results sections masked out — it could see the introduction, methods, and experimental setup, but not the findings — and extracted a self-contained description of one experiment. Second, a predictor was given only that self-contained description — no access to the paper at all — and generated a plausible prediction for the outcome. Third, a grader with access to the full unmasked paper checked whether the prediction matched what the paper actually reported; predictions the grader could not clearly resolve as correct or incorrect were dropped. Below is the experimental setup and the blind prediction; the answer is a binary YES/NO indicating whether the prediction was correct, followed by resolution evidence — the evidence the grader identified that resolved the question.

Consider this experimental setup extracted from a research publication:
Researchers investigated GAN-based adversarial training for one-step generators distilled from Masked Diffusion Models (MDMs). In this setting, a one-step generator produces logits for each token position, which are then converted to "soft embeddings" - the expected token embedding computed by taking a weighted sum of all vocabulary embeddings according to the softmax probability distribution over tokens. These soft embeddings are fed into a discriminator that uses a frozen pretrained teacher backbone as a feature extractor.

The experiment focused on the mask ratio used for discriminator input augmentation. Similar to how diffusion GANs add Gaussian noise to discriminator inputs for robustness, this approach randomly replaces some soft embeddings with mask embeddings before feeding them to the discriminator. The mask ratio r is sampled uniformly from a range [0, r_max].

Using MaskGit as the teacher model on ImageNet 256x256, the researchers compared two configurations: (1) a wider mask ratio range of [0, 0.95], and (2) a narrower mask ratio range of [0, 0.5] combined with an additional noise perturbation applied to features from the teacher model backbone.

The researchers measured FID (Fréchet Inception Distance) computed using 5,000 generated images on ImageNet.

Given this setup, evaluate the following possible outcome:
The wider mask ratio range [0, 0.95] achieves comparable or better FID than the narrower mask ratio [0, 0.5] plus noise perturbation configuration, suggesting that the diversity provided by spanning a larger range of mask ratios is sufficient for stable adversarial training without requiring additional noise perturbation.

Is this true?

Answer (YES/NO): NO